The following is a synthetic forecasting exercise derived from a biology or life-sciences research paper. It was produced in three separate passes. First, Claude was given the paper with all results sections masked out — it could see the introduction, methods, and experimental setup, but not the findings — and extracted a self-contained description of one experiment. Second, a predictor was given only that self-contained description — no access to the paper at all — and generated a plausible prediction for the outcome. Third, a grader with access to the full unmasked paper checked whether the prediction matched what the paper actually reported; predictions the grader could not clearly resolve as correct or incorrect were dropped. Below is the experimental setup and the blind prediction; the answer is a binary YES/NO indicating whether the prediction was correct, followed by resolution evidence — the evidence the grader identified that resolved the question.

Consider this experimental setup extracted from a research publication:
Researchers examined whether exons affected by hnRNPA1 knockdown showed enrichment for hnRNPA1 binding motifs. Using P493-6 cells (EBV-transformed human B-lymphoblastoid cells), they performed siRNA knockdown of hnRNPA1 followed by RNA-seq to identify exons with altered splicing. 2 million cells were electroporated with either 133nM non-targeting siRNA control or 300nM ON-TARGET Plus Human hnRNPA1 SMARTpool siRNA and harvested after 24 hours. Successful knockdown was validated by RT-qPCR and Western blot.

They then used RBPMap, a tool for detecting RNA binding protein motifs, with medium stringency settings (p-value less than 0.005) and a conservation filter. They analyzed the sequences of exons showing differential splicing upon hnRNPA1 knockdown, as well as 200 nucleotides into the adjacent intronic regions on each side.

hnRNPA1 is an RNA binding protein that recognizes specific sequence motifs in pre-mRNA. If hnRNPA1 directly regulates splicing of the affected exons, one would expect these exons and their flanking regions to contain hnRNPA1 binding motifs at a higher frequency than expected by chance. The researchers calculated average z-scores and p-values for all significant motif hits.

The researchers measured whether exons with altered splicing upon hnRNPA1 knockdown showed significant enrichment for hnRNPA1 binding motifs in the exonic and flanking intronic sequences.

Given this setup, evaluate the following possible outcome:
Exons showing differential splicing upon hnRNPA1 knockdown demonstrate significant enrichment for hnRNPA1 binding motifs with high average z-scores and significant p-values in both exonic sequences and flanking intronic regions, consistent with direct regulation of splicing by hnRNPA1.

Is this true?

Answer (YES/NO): YES